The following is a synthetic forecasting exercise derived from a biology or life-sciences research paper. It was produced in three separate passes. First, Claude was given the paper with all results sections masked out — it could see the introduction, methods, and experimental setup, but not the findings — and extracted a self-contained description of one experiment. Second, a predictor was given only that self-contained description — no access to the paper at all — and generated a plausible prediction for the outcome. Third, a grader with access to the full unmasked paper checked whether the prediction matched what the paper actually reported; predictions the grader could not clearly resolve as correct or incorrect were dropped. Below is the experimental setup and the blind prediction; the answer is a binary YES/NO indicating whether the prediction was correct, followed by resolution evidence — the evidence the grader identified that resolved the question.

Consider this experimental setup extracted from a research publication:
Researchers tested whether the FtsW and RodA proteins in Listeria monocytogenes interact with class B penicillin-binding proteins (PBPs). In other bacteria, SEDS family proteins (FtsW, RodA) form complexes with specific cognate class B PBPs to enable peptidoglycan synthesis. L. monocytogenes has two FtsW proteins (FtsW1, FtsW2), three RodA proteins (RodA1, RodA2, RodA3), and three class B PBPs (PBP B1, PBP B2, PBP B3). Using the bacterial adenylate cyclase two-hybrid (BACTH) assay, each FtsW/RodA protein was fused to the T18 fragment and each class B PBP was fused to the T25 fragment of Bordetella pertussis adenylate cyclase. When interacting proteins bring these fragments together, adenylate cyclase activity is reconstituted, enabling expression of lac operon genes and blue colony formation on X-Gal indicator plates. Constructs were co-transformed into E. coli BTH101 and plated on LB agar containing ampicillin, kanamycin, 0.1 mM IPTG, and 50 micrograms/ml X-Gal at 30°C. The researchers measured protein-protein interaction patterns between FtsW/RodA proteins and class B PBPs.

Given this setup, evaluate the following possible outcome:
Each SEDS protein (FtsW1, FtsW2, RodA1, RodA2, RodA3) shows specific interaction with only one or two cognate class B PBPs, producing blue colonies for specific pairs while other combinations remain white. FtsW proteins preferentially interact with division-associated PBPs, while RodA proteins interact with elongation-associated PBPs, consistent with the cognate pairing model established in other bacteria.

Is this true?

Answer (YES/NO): NO